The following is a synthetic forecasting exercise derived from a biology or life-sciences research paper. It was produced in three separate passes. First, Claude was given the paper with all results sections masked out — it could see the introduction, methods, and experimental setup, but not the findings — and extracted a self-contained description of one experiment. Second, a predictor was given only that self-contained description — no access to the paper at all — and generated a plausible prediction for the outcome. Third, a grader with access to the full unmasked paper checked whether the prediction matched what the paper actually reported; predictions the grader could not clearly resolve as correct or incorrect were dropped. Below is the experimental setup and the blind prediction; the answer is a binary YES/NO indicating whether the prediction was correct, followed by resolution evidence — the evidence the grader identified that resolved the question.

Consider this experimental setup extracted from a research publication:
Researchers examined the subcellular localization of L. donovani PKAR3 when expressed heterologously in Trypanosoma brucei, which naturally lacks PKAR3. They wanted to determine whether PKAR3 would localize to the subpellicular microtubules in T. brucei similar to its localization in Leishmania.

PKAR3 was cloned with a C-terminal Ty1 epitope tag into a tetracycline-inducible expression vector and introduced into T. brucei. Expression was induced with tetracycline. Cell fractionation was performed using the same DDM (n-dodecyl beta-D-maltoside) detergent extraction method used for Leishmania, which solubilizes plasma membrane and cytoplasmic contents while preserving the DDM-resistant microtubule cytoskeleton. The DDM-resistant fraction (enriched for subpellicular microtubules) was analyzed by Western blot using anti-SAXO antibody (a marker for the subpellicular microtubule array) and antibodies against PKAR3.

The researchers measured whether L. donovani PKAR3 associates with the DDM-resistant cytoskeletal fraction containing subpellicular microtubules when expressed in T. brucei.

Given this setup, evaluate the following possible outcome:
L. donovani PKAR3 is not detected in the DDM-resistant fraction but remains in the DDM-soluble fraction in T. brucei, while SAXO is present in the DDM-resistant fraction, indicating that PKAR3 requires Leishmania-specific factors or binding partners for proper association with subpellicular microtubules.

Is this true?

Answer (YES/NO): NO